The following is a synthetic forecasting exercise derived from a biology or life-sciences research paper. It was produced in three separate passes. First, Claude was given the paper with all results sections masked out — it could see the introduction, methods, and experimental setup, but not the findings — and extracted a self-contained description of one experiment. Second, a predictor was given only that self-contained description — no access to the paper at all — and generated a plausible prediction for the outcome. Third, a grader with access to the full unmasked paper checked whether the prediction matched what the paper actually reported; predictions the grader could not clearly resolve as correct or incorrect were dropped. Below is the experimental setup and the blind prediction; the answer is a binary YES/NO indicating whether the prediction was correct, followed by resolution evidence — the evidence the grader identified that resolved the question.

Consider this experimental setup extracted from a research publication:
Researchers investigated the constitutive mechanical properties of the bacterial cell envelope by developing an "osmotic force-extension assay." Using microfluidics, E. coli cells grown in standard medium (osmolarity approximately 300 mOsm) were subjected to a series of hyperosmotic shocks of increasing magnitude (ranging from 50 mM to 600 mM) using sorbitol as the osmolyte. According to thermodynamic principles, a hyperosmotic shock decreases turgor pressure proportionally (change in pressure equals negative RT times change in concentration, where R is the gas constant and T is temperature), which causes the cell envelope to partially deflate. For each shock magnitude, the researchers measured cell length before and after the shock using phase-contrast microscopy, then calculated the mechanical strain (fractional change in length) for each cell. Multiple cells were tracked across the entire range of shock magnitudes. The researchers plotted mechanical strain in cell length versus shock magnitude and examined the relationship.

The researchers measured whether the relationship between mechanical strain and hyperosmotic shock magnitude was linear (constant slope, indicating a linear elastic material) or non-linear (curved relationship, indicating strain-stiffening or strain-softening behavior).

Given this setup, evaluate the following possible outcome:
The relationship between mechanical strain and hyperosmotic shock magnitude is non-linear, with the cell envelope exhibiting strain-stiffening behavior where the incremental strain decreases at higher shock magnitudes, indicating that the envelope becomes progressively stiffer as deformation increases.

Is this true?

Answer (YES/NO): NO